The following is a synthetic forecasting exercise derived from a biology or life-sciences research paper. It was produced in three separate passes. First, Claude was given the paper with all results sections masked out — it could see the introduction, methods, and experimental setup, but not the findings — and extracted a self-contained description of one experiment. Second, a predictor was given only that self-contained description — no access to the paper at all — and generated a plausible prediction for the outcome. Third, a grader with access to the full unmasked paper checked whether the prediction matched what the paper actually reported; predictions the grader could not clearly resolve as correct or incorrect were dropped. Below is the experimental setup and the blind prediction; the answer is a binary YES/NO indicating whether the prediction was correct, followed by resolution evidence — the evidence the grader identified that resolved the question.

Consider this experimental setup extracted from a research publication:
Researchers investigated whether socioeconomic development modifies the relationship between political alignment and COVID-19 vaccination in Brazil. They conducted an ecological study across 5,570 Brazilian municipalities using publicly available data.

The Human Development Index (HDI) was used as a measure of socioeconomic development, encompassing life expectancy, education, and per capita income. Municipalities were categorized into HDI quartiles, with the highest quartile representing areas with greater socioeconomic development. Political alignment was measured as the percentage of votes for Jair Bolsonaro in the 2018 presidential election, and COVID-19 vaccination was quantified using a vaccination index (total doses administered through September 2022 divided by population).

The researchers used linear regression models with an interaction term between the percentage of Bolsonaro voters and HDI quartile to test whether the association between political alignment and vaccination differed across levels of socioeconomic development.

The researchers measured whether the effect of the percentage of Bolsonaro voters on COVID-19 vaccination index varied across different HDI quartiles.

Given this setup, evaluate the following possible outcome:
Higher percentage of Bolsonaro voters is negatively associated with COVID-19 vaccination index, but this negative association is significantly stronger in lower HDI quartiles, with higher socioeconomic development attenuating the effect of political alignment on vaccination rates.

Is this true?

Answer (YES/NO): YES